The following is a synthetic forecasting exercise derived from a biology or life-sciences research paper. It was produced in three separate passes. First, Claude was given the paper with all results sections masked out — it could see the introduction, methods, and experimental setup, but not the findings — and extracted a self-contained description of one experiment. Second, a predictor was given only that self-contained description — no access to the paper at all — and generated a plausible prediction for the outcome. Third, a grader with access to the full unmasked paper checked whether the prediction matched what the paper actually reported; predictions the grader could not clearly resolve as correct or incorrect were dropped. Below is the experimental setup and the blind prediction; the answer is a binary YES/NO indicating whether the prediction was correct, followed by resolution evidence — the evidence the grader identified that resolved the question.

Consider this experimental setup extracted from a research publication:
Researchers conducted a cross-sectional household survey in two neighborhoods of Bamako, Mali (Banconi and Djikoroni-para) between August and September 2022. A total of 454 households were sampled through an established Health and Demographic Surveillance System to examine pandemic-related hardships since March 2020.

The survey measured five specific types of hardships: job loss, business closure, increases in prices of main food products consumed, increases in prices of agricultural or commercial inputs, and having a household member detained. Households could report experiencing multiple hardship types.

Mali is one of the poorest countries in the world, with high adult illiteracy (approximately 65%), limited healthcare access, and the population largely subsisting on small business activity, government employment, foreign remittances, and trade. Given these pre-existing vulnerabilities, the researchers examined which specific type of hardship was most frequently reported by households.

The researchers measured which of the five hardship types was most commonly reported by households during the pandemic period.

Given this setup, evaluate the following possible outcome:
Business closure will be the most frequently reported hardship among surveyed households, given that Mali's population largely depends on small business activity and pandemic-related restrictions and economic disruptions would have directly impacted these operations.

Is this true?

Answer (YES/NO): NO